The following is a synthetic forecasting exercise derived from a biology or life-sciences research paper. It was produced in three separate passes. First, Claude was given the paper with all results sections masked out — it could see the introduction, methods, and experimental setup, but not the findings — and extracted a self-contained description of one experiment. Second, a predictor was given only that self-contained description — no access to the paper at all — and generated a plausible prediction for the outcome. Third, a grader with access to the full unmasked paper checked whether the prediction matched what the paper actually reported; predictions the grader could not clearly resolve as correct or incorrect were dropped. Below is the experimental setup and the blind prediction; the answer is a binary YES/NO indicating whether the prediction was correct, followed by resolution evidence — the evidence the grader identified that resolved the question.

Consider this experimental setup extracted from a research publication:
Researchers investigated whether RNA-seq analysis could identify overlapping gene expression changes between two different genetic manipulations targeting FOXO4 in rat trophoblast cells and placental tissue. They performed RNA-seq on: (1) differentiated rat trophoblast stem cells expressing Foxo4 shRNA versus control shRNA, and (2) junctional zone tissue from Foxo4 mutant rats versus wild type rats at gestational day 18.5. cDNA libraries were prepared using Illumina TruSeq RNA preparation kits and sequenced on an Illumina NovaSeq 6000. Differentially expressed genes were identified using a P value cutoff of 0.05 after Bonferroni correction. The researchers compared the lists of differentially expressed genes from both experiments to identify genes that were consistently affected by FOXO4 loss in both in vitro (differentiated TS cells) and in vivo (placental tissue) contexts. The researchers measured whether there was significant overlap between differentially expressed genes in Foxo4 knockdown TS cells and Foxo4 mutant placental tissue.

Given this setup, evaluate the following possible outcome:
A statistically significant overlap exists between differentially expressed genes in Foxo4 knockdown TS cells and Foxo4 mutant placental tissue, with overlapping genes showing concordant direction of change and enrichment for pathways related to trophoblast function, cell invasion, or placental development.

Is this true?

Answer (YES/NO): NO